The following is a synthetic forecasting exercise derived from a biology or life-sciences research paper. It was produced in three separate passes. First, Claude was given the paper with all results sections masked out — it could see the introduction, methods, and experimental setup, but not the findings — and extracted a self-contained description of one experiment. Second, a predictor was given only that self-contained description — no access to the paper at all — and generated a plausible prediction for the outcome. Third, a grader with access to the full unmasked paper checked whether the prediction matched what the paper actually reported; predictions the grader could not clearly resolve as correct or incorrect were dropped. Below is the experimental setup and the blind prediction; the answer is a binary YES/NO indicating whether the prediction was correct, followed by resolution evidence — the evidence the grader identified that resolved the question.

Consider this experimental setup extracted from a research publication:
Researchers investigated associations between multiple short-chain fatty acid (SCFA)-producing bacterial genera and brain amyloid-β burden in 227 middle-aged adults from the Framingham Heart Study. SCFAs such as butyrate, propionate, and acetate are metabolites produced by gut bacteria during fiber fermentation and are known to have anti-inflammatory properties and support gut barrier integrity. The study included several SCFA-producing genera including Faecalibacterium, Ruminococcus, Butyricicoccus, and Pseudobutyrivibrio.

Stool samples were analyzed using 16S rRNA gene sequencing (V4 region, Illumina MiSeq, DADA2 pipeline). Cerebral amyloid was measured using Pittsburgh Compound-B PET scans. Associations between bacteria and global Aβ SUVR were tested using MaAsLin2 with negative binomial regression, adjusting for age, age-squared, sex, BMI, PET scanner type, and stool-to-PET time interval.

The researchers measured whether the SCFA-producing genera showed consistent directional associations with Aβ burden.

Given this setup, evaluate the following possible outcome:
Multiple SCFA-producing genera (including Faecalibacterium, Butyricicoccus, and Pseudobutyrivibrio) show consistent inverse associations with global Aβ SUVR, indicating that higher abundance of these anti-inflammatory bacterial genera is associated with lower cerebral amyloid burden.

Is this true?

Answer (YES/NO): YES